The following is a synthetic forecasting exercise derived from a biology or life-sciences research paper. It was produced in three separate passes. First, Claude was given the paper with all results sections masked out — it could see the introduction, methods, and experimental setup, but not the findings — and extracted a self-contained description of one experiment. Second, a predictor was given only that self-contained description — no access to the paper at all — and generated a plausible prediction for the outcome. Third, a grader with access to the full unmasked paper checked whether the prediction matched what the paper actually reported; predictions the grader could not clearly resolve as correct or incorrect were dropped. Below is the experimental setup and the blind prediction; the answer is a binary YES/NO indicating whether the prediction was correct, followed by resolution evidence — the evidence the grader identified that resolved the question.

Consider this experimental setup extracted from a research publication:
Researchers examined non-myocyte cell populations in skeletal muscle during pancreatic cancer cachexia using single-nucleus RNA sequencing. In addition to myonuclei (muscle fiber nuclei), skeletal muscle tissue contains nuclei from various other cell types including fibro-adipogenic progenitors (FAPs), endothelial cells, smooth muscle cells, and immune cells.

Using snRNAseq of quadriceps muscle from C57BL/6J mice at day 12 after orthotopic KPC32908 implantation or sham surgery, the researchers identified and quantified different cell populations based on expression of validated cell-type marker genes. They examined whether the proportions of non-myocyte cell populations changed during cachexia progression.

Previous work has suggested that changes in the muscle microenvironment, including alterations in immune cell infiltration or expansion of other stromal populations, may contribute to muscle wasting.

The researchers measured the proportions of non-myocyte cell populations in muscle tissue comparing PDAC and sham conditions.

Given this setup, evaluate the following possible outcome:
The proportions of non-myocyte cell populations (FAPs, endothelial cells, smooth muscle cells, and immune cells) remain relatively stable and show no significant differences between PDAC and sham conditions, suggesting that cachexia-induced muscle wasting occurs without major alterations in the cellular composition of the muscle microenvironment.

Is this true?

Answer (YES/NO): NO